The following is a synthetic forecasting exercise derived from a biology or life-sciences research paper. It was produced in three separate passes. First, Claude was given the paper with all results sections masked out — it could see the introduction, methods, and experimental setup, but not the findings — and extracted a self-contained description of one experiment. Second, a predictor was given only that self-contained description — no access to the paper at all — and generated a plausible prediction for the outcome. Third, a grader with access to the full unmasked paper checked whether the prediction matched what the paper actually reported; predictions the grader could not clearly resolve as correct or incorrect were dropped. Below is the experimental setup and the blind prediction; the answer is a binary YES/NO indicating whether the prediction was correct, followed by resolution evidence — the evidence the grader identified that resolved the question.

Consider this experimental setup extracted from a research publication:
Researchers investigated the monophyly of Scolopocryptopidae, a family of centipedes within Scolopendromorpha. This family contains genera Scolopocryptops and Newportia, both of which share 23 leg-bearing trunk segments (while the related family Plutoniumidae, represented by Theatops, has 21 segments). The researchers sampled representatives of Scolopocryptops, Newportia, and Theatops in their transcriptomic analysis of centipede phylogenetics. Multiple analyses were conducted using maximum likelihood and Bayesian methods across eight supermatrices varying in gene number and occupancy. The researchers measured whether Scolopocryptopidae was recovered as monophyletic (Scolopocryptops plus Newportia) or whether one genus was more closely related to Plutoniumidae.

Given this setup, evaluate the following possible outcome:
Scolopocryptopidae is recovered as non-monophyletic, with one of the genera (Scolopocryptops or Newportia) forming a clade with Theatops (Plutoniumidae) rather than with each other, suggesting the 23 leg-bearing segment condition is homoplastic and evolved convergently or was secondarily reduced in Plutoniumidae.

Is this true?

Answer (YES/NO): YES